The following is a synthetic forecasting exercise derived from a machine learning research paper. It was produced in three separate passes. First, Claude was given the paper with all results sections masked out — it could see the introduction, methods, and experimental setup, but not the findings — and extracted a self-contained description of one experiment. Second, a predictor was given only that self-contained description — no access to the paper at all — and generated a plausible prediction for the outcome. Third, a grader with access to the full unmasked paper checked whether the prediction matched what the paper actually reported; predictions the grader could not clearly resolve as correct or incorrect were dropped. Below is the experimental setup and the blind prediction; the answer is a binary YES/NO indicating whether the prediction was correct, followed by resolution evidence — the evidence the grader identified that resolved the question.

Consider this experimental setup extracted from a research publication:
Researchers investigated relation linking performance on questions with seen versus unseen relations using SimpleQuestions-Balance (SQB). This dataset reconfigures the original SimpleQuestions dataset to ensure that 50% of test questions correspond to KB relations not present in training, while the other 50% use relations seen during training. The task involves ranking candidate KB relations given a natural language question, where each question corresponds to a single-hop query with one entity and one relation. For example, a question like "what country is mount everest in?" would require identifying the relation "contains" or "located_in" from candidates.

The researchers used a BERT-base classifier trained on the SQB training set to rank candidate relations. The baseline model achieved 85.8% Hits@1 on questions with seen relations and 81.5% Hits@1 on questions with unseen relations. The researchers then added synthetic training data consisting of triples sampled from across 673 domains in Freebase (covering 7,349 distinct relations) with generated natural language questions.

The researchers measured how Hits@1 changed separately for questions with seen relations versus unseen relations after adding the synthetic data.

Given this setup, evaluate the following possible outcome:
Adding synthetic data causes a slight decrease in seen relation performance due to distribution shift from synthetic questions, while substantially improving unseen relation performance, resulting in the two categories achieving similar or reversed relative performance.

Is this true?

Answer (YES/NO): NO